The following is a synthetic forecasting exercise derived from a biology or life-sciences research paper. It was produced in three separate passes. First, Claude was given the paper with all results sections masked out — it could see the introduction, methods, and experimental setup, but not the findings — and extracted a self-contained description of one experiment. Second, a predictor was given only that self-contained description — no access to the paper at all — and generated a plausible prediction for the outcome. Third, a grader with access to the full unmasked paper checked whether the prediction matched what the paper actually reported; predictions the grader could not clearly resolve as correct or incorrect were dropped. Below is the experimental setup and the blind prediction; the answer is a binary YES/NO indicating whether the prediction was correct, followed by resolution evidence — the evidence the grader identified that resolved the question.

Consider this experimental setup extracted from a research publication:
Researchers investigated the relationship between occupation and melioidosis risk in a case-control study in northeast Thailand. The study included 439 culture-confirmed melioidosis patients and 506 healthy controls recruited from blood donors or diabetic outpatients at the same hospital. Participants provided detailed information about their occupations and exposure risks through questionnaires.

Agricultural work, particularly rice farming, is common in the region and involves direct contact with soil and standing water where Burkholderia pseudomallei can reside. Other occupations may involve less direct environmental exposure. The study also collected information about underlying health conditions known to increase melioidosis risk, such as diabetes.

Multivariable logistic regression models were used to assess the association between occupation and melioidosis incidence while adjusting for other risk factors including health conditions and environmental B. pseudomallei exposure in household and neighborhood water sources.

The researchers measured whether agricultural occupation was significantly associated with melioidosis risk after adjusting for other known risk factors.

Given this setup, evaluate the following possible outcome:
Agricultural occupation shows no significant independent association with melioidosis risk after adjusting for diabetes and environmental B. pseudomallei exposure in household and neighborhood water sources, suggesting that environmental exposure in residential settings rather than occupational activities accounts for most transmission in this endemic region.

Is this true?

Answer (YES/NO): NO